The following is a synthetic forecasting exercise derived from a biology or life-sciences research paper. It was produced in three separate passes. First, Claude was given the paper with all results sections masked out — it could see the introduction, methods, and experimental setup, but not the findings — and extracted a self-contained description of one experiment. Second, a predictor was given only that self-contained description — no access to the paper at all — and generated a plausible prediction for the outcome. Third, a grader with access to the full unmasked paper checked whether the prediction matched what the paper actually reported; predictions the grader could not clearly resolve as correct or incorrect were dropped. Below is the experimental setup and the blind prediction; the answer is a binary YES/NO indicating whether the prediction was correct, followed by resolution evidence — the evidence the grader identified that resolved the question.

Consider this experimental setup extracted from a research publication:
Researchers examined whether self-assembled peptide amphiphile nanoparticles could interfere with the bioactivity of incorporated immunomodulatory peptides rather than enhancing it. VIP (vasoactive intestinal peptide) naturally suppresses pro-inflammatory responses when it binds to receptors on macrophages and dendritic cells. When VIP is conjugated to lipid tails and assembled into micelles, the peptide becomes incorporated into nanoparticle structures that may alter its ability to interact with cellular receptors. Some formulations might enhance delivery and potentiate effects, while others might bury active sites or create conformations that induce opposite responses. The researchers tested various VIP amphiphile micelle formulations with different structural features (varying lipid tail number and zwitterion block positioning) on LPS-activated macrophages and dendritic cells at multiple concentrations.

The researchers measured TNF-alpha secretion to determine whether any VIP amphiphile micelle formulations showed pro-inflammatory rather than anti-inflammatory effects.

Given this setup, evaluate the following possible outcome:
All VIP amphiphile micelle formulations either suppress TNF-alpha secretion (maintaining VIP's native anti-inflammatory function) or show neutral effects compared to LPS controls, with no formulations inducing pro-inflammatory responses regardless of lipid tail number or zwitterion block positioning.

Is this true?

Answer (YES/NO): NO